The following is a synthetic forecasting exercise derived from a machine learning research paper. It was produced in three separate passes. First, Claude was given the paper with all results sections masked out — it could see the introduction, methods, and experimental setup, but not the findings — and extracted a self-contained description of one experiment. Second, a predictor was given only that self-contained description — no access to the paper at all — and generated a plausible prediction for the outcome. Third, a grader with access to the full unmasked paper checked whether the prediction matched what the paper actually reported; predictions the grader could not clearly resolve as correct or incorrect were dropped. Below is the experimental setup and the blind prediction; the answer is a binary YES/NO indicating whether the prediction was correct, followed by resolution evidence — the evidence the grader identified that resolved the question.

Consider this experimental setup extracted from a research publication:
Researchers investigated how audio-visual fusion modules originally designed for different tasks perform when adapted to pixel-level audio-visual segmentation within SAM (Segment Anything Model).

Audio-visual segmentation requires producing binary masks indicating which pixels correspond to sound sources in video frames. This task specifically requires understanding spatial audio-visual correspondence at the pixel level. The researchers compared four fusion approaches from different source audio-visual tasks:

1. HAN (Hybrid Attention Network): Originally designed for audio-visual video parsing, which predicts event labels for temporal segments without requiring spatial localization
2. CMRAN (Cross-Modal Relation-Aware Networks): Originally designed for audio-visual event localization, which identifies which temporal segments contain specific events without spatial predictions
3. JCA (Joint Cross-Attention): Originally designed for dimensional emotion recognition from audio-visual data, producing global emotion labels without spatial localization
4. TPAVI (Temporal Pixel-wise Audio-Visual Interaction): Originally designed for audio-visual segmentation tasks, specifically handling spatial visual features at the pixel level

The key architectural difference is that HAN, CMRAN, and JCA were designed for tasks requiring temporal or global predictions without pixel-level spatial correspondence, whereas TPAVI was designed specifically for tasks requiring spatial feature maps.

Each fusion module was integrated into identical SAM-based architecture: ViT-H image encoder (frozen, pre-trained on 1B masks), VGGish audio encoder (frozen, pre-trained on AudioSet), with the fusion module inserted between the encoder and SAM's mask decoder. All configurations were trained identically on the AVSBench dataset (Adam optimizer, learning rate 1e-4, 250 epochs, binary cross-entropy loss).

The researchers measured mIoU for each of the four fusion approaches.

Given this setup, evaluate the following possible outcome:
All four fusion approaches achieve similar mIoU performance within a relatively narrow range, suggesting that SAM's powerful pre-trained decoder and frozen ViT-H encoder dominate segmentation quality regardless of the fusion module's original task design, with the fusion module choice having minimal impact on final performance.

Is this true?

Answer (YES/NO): NO